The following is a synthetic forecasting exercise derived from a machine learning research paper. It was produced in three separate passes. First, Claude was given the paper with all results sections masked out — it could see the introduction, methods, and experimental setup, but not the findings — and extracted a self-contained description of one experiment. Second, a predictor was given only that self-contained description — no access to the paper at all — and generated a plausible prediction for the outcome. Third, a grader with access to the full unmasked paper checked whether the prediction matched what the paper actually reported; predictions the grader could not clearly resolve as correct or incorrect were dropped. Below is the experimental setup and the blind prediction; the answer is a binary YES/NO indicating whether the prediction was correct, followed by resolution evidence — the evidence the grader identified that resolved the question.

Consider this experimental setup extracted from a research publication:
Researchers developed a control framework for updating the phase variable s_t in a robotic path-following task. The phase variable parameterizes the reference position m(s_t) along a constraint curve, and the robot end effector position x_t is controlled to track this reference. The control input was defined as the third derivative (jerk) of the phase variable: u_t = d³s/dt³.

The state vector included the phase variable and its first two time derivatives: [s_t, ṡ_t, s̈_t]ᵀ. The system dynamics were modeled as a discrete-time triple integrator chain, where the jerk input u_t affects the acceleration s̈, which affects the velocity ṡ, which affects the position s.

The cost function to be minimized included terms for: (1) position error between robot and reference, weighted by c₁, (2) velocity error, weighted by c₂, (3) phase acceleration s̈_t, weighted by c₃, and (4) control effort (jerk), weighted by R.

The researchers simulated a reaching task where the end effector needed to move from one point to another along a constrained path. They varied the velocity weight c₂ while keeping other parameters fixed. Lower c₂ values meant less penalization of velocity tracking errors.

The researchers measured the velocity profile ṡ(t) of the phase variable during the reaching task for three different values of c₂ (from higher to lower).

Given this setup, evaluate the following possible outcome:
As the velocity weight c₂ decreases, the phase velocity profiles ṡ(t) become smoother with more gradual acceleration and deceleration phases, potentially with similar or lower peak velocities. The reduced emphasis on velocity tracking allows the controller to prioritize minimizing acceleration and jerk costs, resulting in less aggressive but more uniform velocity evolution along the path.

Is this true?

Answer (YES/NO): NO